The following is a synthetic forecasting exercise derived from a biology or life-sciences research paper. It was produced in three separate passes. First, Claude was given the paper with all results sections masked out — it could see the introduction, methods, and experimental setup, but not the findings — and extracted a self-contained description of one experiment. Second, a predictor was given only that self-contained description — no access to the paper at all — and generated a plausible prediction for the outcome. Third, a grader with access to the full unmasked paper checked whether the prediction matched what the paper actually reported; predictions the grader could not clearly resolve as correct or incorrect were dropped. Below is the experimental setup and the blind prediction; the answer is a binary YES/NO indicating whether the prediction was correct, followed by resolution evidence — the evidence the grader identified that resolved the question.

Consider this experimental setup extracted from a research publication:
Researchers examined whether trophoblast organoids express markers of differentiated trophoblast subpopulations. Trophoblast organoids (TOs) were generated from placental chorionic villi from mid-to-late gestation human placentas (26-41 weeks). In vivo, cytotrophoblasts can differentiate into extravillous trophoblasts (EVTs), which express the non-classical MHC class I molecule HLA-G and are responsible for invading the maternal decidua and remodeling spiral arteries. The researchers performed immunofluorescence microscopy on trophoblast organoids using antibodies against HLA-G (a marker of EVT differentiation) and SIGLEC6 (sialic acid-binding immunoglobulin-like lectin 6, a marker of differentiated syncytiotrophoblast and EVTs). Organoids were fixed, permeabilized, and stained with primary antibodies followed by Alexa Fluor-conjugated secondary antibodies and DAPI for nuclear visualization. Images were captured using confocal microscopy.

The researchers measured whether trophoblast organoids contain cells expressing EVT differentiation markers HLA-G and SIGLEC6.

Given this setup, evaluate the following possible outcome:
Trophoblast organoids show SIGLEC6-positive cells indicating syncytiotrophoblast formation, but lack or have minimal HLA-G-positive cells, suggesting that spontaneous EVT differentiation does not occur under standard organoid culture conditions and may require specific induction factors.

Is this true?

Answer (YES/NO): NO